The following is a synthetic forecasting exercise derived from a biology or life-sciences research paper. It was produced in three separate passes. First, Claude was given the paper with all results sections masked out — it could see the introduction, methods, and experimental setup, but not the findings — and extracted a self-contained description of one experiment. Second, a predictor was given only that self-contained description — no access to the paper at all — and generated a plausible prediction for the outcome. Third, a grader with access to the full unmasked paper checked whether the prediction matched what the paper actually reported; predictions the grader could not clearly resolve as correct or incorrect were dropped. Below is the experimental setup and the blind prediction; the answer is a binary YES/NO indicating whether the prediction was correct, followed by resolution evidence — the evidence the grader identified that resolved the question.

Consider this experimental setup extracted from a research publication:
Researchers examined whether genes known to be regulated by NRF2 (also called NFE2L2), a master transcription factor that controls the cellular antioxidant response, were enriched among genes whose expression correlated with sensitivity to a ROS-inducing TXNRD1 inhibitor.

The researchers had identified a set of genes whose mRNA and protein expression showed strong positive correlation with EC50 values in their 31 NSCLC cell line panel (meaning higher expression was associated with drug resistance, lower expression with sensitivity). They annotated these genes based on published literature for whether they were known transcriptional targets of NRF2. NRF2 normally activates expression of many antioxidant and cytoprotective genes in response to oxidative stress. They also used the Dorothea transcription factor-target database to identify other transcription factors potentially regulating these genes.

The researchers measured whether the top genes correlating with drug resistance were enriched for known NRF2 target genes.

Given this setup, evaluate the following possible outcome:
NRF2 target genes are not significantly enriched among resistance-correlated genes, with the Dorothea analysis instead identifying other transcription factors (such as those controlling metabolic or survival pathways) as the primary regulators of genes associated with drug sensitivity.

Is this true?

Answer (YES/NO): NO